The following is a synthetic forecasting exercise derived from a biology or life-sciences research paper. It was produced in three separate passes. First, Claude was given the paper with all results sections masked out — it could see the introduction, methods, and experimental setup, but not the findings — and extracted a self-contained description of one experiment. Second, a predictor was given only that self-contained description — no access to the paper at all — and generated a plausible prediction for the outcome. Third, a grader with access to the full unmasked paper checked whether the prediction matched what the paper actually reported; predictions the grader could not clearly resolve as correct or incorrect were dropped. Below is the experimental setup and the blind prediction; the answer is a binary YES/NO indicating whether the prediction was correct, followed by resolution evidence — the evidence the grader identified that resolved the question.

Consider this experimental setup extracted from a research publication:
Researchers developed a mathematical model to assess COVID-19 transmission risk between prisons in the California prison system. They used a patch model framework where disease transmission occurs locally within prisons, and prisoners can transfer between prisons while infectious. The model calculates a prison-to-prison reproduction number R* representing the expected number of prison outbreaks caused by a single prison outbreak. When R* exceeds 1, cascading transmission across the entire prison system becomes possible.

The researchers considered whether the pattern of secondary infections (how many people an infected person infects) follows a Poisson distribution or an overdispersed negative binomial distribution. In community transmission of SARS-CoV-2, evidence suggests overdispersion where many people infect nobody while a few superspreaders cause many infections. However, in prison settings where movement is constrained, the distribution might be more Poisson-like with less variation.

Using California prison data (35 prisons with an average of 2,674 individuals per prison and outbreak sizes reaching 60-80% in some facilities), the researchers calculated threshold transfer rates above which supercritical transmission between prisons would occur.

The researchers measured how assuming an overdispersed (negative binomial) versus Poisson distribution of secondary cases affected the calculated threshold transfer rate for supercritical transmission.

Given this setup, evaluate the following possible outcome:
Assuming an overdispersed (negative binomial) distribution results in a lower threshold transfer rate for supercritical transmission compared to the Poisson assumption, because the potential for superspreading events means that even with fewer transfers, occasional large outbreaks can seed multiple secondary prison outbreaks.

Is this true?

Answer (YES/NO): NO